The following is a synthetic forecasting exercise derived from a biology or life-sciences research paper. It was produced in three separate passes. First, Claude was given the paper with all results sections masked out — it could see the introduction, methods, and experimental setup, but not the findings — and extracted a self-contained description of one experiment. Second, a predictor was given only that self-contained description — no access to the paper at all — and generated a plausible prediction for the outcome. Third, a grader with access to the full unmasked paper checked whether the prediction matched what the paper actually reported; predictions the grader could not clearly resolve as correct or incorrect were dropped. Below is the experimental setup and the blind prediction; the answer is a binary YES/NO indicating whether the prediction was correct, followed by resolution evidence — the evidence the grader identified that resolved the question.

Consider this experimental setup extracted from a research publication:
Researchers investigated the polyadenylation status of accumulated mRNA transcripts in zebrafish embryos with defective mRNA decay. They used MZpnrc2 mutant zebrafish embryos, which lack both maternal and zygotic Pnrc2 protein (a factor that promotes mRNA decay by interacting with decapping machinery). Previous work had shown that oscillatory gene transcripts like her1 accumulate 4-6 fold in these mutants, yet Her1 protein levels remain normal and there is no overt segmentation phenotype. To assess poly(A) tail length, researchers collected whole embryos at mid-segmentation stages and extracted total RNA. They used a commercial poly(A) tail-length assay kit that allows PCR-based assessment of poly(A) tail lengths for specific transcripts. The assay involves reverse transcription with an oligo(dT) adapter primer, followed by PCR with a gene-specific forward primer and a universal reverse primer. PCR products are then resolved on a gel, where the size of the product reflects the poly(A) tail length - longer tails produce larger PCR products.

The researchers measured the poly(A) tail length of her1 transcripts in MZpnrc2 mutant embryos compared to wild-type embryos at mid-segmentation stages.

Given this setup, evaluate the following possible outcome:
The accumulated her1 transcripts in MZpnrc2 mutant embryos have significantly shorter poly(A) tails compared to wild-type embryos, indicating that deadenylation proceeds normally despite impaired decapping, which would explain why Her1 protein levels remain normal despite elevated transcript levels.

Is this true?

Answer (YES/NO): YES